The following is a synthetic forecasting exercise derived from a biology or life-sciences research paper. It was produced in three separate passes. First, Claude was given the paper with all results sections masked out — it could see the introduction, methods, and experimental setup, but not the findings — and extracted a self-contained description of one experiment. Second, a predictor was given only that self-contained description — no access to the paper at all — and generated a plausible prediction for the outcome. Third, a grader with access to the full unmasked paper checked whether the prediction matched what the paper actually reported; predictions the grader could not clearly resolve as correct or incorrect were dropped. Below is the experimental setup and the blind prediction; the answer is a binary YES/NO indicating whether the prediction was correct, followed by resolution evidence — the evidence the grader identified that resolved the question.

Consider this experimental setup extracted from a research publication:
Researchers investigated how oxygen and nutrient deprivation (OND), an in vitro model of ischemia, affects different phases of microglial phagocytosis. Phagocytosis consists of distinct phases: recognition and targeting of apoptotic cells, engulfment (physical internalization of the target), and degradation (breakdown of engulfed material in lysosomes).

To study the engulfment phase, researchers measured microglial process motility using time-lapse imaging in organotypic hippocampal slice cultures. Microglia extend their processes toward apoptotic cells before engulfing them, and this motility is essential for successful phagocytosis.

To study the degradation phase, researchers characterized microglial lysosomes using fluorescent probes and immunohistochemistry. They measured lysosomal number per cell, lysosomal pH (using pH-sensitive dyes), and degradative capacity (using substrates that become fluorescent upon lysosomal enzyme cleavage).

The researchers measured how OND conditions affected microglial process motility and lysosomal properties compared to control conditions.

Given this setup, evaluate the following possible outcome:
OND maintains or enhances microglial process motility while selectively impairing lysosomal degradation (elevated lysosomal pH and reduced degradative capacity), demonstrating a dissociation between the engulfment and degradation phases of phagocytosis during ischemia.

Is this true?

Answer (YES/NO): NO